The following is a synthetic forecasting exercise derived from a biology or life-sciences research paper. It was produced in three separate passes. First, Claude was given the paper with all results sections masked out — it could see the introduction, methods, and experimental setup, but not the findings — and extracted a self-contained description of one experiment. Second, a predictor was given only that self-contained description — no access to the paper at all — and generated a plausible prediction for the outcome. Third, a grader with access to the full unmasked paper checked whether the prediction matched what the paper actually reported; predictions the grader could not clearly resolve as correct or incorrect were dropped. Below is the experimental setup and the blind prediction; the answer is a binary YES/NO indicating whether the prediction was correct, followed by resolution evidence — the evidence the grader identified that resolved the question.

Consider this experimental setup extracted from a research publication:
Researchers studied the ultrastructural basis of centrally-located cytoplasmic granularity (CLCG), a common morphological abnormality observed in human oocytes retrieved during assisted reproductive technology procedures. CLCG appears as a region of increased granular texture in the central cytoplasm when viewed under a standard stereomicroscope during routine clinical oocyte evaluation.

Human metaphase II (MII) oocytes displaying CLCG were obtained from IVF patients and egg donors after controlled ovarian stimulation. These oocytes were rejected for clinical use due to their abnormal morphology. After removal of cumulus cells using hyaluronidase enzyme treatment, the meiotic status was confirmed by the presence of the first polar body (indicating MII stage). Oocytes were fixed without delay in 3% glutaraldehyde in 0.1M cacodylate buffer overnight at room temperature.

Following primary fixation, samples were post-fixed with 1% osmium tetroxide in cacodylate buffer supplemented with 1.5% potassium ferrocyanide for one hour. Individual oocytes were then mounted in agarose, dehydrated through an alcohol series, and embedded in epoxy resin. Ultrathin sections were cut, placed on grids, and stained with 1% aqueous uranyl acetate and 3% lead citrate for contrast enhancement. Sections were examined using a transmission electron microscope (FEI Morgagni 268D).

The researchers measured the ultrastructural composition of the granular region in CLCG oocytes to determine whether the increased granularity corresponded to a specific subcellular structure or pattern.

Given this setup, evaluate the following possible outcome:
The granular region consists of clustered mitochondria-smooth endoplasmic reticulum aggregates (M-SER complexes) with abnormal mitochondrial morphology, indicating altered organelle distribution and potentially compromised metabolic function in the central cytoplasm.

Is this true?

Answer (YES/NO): NO